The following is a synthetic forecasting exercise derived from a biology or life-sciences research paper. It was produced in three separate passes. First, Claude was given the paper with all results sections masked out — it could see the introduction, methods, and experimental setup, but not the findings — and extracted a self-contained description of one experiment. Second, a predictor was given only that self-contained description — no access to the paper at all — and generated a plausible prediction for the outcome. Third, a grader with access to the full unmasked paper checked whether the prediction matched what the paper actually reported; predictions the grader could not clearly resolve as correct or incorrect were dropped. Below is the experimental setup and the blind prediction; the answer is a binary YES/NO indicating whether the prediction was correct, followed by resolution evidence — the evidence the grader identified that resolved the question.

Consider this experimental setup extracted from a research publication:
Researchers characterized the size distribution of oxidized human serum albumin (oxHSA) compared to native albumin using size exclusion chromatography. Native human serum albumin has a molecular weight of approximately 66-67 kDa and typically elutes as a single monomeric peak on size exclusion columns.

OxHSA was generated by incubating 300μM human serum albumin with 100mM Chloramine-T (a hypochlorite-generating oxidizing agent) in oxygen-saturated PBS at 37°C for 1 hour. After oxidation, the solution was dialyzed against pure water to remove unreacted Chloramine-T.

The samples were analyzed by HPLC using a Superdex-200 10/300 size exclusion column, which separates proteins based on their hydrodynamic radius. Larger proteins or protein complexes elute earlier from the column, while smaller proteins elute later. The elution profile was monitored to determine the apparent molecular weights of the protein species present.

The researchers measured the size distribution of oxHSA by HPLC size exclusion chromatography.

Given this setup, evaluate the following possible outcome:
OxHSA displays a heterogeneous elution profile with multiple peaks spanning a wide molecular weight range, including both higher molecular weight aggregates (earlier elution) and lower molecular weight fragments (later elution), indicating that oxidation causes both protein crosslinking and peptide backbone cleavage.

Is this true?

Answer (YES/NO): NO